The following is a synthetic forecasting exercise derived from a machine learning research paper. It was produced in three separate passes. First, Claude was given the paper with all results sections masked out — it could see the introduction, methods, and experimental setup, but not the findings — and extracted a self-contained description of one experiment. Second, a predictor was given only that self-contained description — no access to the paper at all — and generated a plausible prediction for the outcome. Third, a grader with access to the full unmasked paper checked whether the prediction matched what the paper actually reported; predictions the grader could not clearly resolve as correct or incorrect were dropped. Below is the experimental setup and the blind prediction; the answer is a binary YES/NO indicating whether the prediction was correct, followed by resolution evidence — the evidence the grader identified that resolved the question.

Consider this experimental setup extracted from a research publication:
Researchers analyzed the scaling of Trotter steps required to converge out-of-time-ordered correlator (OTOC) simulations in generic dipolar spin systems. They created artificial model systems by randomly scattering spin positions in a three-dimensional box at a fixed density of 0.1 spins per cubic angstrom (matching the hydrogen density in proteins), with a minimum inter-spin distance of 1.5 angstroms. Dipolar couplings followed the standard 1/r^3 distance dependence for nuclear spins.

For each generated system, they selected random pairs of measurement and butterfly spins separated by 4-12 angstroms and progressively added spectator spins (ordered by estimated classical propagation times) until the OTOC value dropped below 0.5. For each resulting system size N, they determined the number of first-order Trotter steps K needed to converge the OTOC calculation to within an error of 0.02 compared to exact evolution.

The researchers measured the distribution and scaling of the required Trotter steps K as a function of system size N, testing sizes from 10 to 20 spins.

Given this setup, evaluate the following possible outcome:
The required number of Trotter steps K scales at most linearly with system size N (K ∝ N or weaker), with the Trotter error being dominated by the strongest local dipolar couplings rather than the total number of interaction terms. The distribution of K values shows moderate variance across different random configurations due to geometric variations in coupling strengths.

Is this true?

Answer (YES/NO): YES